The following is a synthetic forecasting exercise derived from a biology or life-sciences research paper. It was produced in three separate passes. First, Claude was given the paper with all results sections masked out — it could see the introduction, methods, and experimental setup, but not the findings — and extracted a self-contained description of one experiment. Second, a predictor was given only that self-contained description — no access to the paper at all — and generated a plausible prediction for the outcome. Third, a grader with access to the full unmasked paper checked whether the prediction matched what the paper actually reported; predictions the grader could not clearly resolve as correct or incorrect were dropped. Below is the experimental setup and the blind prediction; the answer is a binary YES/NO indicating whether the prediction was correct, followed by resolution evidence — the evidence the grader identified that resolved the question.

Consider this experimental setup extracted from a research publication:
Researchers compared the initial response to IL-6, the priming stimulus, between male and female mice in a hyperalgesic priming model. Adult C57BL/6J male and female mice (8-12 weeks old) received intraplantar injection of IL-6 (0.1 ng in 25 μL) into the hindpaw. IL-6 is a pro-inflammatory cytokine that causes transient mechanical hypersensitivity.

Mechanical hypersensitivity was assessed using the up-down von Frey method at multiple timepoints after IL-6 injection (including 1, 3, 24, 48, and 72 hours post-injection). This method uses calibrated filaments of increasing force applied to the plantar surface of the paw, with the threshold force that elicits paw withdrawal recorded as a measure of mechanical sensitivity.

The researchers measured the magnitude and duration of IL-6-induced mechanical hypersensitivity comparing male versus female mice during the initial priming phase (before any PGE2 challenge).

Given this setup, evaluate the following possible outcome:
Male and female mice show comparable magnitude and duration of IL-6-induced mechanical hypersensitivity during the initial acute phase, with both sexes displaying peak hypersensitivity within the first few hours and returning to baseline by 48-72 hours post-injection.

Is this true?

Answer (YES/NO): NO